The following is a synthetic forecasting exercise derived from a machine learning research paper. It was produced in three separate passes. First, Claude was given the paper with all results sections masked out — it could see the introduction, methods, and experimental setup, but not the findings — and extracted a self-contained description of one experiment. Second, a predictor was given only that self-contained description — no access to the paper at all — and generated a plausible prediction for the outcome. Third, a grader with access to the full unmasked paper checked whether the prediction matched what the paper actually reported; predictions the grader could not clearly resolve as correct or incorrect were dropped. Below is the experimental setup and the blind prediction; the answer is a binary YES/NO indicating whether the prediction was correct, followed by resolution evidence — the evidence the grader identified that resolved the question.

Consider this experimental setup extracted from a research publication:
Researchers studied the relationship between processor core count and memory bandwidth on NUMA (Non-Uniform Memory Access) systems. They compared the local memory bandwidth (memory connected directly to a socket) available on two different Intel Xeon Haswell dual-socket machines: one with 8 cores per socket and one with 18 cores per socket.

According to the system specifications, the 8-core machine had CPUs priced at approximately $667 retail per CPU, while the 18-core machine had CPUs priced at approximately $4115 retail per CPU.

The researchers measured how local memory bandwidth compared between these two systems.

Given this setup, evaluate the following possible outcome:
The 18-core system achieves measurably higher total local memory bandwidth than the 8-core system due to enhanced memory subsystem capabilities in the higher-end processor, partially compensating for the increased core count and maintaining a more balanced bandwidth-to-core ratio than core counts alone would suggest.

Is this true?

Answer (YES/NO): NO